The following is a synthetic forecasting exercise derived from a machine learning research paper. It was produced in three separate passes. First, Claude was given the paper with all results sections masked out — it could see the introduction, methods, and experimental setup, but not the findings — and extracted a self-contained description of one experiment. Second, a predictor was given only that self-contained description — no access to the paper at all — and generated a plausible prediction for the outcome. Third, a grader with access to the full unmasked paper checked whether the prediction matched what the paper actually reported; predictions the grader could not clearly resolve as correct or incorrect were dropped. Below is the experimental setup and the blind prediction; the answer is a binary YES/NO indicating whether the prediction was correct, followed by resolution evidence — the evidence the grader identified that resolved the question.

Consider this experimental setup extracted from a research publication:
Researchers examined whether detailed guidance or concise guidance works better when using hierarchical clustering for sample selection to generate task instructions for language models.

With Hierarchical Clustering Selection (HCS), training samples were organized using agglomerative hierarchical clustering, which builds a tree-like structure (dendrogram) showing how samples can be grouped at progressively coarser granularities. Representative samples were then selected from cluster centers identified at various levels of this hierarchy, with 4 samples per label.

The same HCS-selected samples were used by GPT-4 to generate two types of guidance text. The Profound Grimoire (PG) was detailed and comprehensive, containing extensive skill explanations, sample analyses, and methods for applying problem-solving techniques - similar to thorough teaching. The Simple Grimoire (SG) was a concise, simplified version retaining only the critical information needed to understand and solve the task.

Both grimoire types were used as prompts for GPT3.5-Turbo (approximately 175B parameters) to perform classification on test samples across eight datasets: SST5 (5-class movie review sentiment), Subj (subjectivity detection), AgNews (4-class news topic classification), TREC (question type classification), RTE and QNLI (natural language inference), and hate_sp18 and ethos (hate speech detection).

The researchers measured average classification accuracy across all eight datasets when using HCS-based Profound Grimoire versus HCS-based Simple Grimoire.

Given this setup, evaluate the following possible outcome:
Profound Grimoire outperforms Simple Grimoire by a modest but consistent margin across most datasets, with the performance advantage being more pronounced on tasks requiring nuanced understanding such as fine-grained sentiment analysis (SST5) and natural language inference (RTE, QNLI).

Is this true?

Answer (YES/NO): NO